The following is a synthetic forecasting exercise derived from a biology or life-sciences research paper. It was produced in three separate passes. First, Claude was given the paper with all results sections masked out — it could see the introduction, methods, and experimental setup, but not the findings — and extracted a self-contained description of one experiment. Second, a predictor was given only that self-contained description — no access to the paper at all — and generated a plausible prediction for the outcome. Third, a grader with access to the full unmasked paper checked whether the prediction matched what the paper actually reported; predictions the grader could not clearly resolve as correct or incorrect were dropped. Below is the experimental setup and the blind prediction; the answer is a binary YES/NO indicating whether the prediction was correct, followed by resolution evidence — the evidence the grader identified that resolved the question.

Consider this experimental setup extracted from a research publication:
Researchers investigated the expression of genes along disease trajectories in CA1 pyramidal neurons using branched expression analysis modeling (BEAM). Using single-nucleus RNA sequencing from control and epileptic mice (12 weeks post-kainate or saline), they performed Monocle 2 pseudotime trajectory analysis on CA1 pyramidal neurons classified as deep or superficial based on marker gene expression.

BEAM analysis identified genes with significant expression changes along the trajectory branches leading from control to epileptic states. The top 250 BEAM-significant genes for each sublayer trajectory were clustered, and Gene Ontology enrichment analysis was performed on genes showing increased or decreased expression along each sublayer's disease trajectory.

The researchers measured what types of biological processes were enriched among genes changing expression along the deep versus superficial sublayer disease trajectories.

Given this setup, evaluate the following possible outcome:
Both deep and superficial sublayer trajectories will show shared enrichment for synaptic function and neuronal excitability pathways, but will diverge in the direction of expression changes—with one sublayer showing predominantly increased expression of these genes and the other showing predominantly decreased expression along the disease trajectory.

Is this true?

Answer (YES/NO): NO